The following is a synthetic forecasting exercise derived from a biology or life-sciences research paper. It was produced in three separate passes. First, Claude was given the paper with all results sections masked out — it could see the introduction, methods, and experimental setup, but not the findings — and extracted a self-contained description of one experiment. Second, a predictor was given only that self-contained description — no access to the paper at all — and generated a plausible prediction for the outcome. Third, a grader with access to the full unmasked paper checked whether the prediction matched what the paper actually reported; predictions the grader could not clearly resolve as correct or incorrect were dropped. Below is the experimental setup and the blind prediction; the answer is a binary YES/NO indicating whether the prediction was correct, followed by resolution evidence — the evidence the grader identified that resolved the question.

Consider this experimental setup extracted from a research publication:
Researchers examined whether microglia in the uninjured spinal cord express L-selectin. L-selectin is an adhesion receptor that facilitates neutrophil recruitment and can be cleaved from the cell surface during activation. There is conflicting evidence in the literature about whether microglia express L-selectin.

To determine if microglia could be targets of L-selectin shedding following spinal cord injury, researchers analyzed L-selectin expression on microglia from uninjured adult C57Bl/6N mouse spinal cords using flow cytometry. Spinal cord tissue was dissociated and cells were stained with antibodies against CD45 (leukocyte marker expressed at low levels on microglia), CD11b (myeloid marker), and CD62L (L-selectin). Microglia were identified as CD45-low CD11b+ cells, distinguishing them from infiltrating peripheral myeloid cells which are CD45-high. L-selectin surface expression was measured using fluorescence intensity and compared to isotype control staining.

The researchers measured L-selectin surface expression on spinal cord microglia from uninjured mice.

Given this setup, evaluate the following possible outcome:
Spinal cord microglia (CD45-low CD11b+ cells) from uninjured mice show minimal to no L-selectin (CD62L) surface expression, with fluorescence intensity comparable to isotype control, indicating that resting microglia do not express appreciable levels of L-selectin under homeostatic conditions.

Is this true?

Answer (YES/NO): YES